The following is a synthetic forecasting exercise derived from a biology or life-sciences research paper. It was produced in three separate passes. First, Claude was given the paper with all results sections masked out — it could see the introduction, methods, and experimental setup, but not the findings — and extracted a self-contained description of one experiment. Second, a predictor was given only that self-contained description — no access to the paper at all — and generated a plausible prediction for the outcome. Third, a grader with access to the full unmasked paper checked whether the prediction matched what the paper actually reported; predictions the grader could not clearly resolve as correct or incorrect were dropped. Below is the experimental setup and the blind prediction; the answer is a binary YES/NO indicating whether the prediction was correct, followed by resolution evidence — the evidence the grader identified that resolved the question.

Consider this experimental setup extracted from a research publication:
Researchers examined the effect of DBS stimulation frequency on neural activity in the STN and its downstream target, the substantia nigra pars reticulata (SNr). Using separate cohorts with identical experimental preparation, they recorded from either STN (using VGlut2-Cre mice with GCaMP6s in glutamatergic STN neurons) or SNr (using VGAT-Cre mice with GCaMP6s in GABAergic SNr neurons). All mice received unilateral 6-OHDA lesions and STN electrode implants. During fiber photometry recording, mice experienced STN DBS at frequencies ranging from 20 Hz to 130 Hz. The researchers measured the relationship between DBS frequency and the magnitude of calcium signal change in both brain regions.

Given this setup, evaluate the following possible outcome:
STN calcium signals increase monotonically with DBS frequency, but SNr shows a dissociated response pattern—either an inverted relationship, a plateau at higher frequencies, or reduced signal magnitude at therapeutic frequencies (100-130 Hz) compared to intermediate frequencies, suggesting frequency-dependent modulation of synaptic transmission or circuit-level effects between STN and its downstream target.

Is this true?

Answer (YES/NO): NO